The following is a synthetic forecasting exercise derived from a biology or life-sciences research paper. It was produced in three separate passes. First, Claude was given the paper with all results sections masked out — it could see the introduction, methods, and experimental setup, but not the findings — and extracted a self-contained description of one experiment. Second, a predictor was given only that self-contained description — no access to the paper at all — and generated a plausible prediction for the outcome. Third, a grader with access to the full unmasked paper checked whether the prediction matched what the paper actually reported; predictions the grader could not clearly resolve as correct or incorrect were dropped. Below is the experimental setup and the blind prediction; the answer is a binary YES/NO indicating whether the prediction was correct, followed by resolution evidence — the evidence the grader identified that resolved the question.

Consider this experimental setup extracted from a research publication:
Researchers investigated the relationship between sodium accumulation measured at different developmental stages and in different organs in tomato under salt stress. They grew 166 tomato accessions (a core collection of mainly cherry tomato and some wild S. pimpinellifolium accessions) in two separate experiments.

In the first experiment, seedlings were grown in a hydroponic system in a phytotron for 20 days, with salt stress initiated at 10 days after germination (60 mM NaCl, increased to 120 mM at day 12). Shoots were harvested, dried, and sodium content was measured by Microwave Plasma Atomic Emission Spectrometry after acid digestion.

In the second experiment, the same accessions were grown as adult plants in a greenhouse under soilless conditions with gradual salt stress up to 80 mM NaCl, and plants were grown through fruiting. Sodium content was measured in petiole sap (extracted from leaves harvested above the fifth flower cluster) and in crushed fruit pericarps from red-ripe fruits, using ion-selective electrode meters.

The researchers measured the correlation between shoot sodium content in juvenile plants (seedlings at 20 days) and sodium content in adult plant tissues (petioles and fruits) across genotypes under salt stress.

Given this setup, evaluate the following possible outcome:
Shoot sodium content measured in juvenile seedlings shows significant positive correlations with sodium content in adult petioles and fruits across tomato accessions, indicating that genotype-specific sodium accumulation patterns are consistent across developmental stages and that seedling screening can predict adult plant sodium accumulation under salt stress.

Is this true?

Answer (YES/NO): YES